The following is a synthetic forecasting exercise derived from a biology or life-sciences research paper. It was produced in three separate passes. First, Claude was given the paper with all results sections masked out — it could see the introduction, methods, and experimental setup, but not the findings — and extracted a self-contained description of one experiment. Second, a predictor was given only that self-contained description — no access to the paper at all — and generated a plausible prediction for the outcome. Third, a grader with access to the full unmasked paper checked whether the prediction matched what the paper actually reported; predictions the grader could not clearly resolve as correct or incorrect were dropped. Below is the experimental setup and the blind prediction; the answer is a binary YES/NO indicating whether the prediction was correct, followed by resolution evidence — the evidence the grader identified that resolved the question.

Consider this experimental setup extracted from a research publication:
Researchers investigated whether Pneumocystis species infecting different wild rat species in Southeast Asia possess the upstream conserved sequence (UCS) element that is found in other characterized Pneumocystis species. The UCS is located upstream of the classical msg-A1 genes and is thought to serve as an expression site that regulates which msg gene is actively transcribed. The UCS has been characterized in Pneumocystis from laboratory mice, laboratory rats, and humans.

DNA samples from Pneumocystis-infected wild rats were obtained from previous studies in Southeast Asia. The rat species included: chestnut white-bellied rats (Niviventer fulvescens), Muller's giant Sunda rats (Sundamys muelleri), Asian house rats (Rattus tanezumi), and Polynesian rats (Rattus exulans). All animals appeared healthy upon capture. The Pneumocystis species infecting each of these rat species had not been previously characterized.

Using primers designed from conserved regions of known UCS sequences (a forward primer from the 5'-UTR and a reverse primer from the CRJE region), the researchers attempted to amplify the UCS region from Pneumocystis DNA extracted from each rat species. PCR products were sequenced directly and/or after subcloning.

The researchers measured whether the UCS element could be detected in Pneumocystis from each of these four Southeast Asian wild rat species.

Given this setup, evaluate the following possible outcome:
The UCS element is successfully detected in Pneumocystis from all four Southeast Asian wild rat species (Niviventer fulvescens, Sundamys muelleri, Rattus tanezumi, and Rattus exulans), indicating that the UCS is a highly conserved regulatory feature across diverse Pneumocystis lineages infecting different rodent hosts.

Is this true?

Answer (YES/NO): YES